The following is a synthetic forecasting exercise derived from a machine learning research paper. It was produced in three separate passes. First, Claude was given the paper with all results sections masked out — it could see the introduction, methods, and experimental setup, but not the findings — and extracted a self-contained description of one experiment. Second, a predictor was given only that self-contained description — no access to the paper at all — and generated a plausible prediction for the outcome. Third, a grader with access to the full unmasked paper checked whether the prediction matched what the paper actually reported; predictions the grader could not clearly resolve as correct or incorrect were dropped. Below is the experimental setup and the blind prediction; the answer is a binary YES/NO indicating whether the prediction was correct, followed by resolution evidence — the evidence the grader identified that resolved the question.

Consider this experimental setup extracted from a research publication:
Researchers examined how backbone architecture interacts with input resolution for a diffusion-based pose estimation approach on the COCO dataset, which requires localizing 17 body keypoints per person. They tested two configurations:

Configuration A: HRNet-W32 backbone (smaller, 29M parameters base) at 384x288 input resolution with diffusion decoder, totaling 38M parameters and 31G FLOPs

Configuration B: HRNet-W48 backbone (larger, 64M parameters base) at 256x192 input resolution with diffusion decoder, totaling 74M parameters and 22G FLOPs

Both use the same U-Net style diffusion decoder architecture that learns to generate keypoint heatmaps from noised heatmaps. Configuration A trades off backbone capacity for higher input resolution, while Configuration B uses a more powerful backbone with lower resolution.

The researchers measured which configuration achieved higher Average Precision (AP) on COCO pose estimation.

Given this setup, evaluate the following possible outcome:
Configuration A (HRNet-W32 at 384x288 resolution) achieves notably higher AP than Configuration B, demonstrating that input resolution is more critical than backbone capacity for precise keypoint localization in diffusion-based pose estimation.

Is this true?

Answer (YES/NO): NO